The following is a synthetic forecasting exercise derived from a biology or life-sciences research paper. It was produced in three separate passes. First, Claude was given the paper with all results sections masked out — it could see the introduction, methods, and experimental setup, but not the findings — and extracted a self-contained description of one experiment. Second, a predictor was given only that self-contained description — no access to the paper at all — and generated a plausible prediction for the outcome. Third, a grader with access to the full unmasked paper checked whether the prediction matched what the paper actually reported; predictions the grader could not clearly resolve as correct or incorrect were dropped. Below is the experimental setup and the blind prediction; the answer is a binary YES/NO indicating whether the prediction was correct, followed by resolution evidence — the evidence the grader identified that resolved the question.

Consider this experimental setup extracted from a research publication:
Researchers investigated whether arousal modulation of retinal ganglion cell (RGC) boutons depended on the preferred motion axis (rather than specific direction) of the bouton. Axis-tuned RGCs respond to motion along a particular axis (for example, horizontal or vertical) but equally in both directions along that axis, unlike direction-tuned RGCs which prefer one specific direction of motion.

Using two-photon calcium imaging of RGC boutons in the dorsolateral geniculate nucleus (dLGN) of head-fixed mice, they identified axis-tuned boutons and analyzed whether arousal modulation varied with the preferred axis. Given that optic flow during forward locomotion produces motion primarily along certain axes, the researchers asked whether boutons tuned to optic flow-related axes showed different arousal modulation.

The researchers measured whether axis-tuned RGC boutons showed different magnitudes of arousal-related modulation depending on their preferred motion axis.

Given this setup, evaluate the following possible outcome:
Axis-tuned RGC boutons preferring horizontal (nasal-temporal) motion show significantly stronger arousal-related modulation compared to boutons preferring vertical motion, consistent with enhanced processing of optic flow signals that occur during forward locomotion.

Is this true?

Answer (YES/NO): NO